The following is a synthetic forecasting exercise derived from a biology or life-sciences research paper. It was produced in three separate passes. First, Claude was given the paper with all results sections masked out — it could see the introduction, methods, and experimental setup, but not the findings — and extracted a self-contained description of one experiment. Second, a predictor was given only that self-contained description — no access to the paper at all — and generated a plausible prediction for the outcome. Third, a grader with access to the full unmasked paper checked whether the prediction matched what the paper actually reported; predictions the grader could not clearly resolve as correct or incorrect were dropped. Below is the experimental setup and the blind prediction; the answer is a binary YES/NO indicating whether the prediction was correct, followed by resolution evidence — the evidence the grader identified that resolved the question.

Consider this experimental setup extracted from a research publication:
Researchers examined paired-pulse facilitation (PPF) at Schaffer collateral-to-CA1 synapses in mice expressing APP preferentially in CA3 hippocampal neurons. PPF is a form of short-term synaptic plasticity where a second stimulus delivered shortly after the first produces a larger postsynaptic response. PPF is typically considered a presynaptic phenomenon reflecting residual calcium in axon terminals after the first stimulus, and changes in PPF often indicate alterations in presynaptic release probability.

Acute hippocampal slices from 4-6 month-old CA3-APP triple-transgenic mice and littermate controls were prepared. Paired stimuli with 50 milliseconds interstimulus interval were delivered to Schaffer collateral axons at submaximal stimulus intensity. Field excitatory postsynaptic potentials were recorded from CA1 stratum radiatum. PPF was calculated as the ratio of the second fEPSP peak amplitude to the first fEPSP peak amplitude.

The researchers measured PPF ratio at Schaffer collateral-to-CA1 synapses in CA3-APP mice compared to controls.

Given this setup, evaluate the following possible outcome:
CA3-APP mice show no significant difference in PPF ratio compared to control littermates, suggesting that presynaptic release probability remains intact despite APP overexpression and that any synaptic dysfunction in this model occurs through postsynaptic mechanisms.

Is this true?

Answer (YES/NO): YES